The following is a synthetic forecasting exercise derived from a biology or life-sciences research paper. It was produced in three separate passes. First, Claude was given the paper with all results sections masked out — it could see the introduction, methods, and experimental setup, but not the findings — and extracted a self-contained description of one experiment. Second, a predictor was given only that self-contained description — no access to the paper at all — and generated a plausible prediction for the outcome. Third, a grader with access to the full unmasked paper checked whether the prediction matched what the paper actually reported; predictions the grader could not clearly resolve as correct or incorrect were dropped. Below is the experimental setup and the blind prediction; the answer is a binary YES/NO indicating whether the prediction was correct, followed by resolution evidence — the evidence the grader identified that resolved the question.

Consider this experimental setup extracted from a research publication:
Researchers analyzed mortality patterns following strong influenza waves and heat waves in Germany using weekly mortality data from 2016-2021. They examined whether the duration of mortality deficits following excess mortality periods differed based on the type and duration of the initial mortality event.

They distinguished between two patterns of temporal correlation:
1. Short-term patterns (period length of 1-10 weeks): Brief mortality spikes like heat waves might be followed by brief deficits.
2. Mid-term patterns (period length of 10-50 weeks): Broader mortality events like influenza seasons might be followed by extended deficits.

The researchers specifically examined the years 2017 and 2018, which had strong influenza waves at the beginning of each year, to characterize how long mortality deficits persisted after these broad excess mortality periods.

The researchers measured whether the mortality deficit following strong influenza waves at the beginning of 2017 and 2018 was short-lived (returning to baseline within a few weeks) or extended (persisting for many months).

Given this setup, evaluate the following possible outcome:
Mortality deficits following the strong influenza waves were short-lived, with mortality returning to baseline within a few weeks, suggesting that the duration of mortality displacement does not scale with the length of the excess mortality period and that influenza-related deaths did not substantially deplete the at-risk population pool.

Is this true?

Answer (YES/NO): NO